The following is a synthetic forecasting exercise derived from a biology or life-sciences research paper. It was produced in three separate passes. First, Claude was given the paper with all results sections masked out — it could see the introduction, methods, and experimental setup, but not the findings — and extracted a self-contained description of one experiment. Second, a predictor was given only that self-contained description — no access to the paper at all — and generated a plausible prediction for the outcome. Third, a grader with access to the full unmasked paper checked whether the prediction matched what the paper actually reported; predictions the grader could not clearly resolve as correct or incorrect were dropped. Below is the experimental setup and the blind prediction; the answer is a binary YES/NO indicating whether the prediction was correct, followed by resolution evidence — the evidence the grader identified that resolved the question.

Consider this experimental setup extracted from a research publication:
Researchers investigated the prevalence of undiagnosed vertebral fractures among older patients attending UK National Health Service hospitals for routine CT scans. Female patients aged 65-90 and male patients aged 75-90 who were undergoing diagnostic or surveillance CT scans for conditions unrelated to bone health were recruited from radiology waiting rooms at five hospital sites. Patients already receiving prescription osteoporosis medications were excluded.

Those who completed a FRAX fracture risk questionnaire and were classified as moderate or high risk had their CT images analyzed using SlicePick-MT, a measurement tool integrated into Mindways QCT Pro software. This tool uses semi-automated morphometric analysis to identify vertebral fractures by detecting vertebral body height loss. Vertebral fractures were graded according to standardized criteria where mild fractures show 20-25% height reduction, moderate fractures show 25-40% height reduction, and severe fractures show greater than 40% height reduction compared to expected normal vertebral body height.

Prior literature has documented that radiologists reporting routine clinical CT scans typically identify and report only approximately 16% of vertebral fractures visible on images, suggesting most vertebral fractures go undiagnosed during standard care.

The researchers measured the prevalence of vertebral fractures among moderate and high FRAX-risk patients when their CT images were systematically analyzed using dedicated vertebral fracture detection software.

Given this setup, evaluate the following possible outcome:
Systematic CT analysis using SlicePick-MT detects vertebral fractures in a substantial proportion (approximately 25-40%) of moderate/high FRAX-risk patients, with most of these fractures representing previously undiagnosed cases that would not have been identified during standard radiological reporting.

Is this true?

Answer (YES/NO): NO